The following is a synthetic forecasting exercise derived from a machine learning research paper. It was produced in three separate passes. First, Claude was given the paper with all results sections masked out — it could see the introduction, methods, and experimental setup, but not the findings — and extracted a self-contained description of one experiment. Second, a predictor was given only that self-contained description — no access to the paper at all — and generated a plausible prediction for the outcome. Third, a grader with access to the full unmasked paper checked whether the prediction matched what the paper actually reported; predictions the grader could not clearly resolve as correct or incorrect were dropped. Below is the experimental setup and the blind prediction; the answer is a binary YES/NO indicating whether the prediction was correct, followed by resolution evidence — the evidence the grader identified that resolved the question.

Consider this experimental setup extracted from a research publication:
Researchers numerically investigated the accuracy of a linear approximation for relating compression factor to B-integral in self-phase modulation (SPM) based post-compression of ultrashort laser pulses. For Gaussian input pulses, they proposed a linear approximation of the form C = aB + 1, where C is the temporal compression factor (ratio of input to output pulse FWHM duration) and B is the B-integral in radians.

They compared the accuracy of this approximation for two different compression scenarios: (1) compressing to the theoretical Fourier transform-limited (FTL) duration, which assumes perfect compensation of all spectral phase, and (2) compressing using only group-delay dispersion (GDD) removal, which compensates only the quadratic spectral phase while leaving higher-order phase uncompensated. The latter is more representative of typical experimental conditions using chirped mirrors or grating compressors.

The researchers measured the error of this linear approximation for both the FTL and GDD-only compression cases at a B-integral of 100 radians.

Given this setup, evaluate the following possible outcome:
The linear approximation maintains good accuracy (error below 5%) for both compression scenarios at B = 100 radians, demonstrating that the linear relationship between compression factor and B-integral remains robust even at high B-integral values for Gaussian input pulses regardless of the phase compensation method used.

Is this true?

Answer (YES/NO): NO